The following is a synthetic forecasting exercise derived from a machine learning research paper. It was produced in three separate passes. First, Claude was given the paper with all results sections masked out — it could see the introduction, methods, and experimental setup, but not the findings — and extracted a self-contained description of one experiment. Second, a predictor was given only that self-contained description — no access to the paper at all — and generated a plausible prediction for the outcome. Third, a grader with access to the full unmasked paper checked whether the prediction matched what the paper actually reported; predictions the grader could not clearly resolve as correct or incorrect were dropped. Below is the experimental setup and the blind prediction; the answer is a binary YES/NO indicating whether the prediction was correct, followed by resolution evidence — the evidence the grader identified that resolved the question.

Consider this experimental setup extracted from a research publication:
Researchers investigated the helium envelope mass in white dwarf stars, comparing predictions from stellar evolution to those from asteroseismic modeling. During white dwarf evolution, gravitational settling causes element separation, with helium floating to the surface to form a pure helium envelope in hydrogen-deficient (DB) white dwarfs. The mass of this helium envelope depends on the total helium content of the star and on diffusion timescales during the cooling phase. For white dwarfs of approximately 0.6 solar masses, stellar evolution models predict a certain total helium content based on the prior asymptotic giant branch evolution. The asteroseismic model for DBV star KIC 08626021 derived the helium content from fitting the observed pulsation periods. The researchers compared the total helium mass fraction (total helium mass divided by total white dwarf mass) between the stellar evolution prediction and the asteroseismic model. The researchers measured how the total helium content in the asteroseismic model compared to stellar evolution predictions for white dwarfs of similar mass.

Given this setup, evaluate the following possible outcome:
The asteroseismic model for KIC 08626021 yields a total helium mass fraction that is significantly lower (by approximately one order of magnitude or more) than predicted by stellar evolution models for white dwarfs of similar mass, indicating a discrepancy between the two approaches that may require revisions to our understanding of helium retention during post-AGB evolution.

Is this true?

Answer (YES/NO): YES